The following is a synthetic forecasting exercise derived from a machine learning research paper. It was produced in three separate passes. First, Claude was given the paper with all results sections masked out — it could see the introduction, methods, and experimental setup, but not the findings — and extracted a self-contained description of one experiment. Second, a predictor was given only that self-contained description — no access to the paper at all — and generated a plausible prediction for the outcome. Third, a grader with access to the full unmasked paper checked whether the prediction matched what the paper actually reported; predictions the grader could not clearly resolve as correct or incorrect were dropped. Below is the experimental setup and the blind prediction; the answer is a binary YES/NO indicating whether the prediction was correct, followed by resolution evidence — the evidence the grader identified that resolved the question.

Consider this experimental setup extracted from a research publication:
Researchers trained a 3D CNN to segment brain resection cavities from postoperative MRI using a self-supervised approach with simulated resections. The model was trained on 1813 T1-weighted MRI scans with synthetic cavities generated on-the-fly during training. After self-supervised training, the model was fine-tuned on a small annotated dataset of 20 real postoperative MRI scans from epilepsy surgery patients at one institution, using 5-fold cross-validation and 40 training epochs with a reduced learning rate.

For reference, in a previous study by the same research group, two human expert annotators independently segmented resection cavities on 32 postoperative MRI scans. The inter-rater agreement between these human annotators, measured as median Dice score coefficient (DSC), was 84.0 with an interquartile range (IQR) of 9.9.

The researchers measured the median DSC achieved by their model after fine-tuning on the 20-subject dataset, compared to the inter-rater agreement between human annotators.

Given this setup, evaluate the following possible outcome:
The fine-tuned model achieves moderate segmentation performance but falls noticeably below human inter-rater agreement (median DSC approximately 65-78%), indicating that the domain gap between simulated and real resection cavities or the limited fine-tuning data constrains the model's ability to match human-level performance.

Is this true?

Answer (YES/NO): NO